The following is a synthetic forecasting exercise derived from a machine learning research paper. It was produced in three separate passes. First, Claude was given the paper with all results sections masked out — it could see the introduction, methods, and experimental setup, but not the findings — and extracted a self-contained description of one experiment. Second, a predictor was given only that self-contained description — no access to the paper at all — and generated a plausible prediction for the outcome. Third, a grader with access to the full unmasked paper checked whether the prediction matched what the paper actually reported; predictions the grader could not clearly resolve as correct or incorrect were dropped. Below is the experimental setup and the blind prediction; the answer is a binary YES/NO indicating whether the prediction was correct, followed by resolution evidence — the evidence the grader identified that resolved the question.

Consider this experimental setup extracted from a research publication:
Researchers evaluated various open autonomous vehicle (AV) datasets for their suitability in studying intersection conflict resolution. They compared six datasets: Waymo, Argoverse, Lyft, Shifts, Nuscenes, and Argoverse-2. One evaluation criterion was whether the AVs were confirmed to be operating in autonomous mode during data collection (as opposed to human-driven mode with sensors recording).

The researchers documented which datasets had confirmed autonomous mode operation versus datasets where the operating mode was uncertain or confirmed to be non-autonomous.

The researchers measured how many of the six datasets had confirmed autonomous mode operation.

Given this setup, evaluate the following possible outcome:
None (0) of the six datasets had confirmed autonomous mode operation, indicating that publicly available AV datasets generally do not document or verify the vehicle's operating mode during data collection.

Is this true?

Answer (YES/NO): NO